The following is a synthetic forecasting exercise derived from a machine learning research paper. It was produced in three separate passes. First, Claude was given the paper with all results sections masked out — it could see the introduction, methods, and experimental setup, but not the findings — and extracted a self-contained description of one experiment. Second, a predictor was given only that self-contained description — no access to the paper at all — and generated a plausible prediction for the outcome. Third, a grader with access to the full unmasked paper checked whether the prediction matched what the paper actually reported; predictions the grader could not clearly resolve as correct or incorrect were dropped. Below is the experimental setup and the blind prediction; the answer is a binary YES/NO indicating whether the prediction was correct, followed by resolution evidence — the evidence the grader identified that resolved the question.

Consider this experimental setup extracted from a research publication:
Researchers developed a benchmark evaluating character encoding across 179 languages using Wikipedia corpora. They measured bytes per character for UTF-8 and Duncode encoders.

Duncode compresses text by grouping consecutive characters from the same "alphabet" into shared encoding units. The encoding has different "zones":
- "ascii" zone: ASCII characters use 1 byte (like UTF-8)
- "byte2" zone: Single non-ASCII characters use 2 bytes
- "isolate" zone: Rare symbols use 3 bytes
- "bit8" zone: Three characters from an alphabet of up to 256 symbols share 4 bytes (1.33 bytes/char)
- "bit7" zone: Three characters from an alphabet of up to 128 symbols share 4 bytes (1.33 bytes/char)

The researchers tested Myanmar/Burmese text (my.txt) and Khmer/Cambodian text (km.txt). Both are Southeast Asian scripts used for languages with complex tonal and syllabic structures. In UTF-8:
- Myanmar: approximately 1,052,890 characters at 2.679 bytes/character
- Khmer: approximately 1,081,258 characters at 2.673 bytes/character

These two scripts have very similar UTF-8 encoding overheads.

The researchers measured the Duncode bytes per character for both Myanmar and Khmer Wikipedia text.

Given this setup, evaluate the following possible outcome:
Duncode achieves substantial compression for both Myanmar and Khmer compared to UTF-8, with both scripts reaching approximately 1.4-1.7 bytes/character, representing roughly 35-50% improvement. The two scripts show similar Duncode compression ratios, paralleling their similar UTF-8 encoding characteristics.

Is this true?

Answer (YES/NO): YES